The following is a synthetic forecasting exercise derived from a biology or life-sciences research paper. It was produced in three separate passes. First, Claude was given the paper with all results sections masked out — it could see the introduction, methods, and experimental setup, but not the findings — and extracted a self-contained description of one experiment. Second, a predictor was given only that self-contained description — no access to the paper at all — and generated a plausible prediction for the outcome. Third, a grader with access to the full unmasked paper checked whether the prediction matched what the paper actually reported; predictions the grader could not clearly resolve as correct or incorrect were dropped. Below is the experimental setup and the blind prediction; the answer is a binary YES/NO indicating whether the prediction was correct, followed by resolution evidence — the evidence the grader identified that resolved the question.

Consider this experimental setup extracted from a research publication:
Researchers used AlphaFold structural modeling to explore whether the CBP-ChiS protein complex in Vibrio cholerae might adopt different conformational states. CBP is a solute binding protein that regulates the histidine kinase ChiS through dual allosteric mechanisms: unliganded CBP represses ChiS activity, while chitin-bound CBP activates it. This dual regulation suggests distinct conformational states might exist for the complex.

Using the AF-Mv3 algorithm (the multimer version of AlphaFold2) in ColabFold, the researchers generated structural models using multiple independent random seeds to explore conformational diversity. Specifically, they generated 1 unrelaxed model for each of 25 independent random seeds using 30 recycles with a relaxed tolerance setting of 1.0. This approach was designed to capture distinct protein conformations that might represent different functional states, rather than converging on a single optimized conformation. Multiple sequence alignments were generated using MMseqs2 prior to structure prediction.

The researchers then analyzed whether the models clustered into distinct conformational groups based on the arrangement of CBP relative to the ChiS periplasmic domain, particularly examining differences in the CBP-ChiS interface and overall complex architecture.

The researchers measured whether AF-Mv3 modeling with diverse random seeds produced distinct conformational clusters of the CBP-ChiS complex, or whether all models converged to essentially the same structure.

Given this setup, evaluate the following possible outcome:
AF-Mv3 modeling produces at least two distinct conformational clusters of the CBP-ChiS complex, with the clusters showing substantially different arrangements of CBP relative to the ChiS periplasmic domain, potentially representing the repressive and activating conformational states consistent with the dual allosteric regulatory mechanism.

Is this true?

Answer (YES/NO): YES